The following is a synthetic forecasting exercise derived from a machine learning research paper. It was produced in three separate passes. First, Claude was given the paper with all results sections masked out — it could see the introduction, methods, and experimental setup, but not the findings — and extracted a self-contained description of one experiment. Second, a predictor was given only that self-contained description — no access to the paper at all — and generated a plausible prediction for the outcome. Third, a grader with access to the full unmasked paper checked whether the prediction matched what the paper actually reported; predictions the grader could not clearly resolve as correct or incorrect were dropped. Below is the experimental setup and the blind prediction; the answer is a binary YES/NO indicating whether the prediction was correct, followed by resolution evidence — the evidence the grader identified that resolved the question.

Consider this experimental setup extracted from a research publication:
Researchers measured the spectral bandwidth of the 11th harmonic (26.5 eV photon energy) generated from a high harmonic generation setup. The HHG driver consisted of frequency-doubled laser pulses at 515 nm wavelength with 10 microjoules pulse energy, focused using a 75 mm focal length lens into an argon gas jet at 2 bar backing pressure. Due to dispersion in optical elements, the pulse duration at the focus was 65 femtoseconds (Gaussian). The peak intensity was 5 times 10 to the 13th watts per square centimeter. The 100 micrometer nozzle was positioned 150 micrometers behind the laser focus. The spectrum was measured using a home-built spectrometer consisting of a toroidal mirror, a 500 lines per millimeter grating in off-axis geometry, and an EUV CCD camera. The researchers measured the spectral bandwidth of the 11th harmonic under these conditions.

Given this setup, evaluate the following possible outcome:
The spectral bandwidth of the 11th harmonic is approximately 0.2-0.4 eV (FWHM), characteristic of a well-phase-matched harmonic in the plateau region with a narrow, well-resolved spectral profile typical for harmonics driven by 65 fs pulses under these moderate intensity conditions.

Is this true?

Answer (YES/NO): NO